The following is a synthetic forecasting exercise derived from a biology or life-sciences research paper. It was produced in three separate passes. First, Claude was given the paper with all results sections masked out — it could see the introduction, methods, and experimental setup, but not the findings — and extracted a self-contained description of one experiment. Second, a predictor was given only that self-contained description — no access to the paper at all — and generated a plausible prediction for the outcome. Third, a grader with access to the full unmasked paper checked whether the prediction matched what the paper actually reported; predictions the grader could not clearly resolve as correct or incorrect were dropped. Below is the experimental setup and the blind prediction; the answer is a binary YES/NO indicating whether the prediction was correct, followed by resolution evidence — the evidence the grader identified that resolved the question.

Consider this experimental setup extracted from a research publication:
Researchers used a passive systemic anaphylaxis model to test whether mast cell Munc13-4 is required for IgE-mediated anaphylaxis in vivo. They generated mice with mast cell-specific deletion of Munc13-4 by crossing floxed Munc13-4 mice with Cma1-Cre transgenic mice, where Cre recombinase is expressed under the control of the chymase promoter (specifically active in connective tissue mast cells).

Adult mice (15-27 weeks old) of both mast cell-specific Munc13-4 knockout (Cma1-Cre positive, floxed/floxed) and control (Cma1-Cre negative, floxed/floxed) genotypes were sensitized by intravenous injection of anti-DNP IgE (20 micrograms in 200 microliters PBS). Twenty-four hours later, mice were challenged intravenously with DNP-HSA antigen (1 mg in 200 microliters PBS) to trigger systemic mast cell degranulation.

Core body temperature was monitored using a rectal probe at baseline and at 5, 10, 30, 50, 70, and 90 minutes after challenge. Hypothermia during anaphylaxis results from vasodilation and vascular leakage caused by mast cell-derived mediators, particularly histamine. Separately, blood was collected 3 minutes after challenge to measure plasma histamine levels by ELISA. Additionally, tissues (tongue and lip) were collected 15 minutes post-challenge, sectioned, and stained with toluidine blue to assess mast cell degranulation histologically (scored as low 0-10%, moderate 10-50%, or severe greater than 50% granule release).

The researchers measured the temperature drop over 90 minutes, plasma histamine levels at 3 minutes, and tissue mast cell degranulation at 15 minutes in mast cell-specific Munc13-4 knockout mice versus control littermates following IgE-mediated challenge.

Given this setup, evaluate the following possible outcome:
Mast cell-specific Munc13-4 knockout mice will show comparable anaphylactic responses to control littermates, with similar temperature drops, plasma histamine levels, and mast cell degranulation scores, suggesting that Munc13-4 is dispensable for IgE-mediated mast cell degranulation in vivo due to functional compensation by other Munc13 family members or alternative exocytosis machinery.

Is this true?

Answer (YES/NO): NO